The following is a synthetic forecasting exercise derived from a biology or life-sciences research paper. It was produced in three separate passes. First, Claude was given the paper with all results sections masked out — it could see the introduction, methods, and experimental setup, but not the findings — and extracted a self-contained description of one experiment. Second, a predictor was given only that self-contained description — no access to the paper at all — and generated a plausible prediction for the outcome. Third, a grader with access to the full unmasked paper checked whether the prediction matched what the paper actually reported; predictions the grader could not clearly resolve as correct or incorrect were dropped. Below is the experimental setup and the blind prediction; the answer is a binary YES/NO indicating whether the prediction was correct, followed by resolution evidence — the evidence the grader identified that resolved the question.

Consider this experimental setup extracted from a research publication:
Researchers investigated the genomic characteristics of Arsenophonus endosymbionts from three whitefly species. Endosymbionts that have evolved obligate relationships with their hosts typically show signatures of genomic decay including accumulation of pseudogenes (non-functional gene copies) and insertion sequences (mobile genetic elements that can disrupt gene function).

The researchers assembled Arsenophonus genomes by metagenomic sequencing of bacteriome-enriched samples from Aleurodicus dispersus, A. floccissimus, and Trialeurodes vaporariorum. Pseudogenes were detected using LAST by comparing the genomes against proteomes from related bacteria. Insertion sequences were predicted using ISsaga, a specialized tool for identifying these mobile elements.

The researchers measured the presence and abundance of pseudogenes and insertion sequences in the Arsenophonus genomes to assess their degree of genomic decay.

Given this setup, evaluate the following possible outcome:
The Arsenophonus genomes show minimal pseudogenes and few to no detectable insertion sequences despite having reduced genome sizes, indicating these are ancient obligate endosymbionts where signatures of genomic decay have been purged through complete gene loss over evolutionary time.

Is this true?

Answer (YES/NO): NO